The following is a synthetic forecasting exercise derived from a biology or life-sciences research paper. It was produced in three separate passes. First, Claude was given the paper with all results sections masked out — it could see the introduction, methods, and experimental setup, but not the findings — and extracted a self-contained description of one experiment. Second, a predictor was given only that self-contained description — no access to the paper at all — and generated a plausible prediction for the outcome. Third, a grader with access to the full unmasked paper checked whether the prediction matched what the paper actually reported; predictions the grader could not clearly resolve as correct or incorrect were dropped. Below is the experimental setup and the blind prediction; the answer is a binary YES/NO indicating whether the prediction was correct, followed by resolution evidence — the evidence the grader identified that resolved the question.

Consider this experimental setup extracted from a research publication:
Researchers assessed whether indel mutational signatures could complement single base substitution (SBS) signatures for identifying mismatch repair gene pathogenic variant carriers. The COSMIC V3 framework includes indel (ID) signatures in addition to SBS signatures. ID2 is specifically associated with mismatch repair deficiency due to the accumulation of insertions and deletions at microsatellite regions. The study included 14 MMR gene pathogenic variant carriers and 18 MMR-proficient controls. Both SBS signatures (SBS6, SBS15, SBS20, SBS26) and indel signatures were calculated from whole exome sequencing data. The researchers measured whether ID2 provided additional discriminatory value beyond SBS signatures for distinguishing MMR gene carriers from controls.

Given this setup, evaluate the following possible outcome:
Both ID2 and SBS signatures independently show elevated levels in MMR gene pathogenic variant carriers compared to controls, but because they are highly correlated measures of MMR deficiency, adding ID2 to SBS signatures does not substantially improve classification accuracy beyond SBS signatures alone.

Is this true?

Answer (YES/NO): NO